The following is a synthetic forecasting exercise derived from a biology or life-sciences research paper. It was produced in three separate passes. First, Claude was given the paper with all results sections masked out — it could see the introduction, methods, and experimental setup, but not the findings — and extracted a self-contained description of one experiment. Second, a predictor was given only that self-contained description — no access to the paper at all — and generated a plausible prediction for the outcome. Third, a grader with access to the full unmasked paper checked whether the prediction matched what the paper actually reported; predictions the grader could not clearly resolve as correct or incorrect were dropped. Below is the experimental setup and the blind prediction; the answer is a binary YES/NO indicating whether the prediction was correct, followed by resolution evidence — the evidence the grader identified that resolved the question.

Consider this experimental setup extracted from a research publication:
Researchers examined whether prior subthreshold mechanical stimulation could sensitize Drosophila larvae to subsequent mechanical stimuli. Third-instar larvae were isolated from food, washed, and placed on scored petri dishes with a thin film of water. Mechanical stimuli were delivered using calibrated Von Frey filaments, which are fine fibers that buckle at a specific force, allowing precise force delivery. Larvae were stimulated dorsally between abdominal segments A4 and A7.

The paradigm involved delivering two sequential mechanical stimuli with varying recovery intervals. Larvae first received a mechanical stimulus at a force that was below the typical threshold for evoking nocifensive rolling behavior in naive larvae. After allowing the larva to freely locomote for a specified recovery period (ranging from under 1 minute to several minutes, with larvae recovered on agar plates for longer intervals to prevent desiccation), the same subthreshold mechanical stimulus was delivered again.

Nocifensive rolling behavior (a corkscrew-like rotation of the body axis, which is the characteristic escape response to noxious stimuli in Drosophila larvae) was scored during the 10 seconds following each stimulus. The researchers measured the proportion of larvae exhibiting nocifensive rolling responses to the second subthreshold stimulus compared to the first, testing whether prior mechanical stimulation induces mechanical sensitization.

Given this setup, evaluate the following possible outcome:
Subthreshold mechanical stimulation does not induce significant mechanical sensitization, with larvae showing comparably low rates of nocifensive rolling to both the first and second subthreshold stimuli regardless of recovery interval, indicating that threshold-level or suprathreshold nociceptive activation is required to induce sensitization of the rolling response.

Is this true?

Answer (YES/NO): NO